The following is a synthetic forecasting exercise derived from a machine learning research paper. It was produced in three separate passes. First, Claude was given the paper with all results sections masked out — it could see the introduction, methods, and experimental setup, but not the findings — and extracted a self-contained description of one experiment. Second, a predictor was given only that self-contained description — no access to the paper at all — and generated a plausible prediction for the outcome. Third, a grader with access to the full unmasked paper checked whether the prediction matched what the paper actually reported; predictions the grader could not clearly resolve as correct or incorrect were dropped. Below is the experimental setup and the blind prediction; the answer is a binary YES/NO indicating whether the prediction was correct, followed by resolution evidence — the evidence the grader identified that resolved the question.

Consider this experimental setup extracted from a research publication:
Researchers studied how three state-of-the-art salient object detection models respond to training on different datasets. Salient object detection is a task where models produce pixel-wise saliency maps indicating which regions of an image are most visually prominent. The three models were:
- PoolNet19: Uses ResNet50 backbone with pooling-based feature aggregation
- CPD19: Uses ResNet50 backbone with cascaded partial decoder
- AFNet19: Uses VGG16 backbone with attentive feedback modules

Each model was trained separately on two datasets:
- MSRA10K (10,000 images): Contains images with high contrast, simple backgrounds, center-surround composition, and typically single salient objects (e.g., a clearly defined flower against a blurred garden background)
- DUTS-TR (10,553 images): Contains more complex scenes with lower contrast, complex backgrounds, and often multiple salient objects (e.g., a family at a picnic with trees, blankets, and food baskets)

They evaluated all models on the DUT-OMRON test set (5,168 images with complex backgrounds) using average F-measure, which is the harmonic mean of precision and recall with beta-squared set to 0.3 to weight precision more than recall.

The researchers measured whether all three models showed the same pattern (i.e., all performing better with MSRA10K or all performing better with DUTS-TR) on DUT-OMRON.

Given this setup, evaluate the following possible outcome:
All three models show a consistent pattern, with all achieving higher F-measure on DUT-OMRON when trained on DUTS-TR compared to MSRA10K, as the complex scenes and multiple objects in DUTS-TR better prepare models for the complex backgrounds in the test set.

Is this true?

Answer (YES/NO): NO